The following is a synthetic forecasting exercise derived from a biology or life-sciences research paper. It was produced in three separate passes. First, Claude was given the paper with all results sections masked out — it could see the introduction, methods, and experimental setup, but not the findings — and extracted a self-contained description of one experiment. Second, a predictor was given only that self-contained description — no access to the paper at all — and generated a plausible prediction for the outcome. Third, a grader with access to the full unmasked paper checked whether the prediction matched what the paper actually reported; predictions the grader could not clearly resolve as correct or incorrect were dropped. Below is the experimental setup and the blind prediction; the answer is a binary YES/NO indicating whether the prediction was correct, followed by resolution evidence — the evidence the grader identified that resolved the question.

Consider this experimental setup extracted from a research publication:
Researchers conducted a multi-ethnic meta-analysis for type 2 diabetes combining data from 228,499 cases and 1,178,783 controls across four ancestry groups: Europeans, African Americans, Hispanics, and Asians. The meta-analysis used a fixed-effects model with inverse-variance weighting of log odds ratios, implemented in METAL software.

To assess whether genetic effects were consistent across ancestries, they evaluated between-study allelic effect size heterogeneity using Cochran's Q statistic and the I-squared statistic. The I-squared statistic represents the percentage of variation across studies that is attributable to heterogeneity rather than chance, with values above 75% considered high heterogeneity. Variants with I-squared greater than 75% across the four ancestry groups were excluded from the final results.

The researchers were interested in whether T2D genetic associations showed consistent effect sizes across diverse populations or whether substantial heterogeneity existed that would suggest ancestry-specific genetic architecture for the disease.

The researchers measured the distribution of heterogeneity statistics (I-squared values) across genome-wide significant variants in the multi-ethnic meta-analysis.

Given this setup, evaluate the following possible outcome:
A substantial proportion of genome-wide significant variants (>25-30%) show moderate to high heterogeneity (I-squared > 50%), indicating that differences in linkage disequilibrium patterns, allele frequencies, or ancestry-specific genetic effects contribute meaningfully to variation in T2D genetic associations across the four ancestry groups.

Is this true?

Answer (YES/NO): NO